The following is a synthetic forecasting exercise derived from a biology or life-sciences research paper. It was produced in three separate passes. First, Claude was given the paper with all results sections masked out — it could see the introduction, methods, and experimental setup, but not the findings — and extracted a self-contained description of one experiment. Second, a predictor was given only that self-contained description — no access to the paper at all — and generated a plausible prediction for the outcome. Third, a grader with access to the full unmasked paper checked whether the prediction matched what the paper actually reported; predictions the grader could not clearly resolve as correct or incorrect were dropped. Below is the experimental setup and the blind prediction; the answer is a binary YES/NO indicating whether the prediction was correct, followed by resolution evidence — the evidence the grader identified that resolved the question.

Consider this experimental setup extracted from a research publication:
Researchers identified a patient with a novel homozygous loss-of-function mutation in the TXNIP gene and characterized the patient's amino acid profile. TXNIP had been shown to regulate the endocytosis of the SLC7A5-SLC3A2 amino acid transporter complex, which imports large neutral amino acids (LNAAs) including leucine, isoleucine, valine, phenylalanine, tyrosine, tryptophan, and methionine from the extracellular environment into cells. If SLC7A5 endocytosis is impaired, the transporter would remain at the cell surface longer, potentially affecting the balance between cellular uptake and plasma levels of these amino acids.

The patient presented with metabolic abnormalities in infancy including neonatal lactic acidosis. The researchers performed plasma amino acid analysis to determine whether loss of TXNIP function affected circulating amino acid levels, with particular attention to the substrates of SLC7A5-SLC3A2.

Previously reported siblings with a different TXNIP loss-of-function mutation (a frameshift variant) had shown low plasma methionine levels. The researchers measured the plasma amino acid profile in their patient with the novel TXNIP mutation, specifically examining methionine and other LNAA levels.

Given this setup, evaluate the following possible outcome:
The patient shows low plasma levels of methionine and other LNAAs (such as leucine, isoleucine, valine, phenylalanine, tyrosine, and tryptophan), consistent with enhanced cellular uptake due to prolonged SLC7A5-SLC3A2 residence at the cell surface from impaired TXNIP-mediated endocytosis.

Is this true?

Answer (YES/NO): NO